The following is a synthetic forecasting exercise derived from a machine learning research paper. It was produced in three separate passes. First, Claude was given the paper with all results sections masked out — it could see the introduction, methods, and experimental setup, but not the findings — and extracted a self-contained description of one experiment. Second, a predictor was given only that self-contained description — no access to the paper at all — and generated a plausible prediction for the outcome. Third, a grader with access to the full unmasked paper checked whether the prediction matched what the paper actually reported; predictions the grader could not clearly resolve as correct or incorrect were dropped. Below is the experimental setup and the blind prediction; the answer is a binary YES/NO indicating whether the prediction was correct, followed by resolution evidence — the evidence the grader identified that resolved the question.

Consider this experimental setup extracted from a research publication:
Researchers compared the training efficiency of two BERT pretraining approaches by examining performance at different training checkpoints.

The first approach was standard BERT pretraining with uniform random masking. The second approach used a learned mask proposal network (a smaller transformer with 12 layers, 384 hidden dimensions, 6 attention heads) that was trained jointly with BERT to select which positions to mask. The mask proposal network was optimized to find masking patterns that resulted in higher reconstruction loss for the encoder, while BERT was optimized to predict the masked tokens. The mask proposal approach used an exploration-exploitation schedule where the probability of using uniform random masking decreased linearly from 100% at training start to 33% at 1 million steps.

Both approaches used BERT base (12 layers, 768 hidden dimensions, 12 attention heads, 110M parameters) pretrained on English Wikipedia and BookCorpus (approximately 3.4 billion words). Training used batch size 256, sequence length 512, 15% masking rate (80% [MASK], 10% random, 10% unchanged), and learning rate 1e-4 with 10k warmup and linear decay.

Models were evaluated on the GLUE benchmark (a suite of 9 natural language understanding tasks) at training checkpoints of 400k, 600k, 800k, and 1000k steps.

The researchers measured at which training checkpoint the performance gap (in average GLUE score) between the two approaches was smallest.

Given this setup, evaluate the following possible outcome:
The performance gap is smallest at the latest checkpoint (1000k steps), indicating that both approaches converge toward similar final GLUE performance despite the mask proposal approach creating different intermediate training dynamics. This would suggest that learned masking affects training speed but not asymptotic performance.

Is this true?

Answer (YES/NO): NO